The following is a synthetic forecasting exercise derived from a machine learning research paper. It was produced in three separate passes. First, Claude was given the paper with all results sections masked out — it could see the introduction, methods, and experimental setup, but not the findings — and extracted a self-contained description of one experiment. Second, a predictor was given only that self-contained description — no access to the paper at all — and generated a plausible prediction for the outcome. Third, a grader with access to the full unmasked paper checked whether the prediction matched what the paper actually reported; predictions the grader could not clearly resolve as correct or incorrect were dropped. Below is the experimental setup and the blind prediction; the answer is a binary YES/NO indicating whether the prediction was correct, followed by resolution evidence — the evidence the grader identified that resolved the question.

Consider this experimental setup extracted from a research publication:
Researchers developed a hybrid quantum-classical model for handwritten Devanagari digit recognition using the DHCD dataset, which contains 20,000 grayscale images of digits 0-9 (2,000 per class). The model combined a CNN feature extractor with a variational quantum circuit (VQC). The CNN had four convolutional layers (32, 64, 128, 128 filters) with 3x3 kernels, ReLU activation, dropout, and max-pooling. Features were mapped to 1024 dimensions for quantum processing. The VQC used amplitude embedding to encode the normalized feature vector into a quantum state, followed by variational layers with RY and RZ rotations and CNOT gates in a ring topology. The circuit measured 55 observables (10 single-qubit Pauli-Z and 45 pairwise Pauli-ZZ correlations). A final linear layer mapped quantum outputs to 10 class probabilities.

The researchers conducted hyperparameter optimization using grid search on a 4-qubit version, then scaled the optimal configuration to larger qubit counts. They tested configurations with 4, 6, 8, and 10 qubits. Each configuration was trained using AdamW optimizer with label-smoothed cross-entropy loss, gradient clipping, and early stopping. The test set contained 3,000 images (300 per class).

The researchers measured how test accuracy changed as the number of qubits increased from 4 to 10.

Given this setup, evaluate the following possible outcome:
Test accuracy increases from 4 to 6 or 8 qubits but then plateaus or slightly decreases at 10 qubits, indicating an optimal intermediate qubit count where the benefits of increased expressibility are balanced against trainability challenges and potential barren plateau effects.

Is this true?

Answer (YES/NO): NO